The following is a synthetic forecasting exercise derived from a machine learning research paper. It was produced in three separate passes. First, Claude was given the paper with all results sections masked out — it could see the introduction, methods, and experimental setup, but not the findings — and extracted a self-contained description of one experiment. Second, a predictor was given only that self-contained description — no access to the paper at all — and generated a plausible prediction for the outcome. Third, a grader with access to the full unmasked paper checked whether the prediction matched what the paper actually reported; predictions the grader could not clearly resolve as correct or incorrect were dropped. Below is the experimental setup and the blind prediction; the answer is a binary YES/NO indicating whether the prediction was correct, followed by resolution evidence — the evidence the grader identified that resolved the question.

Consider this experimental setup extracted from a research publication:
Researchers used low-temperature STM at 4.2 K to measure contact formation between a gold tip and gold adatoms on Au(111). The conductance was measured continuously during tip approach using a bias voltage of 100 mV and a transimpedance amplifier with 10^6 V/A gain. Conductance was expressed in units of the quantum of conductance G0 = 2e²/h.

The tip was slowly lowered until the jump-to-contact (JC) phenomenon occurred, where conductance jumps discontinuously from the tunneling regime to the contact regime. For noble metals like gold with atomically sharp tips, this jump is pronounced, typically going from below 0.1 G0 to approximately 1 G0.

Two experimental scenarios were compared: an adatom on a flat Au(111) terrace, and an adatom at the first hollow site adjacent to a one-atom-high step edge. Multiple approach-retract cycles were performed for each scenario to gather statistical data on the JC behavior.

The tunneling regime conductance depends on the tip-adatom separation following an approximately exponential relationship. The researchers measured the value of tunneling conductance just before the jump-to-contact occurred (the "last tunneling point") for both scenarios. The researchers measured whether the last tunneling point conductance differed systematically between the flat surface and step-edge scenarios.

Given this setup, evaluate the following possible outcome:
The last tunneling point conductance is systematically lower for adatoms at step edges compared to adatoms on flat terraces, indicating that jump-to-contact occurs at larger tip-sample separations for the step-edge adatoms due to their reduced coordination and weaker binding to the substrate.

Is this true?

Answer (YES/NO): NO